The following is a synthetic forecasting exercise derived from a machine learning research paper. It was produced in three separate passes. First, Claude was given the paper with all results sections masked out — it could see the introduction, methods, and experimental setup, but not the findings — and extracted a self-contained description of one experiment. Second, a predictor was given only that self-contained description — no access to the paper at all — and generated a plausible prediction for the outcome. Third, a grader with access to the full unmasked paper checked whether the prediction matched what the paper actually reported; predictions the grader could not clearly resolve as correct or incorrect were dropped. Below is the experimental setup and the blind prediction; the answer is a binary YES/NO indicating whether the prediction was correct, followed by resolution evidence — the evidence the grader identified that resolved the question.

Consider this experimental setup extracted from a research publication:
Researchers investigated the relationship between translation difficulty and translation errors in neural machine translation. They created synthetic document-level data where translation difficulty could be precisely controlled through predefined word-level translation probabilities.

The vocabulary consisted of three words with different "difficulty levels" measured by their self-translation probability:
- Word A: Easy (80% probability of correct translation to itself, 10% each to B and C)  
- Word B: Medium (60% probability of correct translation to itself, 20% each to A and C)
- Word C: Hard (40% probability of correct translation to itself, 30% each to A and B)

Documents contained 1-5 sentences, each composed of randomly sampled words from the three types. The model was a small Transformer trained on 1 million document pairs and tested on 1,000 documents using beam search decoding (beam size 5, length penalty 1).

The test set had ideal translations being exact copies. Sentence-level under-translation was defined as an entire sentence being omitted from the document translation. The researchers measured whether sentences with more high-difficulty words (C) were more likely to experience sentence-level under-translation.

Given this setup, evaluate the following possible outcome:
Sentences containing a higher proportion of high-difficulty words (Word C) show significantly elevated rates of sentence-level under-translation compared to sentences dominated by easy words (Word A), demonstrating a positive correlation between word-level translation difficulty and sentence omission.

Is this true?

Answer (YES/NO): YES